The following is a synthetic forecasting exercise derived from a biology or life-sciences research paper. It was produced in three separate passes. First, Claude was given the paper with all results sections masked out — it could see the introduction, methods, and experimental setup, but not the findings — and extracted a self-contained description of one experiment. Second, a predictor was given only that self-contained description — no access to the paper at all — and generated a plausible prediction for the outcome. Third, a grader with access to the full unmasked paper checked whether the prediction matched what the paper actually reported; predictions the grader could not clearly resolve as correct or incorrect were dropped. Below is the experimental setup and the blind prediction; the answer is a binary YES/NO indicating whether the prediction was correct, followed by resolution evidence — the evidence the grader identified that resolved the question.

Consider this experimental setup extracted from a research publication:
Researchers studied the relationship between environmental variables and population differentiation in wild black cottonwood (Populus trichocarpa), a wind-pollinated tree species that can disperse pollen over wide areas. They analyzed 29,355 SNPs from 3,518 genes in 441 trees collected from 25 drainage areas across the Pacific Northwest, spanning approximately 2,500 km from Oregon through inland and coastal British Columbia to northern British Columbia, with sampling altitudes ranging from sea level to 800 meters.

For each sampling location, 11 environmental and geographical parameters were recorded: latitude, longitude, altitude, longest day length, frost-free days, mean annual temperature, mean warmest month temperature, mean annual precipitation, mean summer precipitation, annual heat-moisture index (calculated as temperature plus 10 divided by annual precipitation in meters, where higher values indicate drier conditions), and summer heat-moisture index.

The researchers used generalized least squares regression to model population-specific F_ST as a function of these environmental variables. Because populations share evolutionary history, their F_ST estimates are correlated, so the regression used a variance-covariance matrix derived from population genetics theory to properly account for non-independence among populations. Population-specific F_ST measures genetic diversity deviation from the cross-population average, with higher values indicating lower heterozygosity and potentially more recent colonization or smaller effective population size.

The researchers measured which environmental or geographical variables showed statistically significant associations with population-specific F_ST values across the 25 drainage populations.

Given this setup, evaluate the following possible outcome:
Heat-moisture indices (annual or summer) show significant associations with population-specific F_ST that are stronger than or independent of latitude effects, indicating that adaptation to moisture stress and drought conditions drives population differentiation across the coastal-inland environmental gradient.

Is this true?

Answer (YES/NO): NO